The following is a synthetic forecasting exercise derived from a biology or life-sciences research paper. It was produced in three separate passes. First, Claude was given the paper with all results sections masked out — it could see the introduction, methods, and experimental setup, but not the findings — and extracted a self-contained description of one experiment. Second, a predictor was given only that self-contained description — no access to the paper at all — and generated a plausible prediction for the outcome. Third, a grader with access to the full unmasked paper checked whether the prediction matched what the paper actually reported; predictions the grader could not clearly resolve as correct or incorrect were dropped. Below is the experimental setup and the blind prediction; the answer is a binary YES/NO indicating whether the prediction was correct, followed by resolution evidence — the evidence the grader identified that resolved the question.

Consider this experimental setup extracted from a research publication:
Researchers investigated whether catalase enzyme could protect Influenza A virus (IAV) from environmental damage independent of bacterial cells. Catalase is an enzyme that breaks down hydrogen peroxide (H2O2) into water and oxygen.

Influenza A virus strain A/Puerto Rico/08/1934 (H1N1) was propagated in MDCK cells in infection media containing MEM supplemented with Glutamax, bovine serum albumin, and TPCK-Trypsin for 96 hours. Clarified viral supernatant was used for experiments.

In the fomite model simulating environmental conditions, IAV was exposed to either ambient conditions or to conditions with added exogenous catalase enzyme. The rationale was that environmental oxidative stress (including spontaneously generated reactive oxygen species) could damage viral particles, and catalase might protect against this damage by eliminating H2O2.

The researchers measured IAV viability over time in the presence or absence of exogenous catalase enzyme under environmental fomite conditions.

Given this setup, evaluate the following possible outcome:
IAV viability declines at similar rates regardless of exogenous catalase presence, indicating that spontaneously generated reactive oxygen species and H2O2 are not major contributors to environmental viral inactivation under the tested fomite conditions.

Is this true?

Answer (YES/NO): NO